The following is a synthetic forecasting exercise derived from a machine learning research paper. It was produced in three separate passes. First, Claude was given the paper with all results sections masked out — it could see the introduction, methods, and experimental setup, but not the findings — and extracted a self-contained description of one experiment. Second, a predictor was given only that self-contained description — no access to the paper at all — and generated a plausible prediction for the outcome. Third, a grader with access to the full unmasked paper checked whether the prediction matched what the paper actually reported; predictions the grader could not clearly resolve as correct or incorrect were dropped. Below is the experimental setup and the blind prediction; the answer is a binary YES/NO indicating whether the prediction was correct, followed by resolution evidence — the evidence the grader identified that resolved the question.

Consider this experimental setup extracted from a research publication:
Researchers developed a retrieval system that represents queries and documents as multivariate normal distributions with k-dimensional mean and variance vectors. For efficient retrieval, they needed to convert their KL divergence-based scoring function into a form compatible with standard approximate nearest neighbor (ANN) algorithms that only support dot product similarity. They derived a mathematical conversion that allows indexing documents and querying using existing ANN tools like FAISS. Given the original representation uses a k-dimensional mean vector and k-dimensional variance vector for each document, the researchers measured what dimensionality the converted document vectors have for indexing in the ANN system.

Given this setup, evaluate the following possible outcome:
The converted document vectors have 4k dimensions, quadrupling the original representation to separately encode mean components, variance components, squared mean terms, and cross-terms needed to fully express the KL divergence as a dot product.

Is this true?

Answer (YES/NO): NO